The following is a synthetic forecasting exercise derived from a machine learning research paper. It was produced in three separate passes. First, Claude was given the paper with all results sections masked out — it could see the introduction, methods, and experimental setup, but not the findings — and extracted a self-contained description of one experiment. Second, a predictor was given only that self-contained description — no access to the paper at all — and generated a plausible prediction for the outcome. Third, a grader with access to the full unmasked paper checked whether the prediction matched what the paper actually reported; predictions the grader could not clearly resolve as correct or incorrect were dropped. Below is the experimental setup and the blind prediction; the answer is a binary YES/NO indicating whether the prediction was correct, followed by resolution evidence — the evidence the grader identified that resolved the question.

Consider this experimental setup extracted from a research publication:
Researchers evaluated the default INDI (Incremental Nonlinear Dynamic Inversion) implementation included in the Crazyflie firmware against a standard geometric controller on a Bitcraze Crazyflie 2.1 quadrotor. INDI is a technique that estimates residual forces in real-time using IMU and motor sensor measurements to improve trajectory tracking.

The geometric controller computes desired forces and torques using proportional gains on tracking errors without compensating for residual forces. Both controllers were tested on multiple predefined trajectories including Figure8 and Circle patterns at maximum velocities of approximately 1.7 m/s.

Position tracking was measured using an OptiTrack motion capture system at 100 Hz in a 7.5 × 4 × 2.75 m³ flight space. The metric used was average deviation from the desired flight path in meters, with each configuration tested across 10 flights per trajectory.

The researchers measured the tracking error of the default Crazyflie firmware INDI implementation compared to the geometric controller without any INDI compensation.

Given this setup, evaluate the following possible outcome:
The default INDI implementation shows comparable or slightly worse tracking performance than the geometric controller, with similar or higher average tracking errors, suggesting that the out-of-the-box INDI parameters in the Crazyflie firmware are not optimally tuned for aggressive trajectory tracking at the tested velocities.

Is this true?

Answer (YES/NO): NO